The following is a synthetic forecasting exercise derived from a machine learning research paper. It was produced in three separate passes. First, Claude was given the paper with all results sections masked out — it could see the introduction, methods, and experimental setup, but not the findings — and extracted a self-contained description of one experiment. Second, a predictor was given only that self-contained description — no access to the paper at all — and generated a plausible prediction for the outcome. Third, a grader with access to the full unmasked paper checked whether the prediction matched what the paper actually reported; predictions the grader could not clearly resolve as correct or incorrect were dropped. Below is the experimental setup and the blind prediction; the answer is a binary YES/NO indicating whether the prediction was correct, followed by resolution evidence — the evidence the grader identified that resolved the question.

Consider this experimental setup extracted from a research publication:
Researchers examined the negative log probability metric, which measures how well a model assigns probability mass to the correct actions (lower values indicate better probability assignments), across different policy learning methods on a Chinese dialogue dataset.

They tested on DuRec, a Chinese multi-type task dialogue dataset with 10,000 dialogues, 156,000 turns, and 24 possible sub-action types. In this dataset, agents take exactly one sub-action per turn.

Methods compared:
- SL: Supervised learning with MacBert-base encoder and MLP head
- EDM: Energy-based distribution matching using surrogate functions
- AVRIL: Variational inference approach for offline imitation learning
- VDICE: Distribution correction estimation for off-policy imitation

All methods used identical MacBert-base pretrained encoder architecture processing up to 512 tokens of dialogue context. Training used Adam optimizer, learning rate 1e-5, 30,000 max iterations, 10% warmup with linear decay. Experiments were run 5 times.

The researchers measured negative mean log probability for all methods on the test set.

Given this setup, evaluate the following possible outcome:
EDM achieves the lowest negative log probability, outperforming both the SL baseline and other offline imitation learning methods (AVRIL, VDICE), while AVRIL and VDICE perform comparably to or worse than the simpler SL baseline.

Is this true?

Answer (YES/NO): NO